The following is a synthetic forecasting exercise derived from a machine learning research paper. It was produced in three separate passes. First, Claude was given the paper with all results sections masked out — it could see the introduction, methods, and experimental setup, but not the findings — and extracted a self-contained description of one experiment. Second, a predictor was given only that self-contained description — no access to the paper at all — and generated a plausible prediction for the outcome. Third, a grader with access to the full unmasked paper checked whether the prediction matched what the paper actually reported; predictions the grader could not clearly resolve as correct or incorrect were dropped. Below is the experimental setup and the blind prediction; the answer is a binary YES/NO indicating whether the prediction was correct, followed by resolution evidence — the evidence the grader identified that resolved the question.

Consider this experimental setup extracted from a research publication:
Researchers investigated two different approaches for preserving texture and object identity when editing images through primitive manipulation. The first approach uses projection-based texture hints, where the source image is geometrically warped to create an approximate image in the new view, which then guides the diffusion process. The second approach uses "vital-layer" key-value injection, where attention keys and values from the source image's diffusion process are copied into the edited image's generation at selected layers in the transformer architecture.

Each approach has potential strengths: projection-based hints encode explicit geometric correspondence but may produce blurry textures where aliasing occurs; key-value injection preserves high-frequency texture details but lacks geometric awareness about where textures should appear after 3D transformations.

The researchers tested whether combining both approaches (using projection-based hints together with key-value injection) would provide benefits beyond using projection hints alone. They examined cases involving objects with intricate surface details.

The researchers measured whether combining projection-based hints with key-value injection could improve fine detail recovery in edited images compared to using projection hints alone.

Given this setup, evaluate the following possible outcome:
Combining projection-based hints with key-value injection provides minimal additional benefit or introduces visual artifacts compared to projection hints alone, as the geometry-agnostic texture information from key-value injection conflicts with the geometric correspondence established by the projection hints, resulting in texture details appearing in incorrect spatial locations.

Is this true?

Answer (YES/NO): NO